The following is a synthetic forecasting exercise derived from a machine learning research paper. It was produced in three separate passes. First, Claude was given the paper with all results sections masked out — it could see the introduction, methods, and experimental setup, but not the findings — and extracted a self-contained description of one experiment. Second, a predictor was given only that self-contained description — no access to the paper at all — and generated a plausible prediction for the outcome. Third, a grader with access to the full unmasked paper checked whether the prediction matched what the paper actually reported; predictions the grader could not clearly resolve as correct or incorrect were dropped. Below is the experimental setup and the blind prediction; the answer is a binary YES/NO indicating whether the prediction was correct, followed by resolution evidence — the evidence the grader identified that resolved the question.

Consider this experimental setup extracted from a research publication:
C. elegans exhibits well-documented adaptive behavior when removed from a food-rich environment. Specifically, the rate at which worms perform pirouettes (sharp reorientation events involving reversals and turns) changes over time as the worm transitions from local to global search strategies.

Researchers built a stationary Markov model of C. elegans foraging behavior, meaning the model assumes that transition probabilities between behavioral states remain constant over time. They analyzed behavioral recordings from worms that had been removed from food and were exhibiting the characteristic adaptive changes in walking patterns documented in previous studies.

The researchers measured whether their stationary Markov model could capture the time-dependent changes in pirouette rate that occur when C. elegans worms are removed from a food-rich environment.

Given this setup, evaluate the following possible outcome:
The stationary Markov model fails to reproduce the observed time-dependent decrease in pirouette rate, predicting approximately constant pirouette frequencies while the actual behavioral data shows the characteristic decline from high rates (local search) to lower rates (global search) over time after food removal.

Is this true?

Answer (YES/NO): YES